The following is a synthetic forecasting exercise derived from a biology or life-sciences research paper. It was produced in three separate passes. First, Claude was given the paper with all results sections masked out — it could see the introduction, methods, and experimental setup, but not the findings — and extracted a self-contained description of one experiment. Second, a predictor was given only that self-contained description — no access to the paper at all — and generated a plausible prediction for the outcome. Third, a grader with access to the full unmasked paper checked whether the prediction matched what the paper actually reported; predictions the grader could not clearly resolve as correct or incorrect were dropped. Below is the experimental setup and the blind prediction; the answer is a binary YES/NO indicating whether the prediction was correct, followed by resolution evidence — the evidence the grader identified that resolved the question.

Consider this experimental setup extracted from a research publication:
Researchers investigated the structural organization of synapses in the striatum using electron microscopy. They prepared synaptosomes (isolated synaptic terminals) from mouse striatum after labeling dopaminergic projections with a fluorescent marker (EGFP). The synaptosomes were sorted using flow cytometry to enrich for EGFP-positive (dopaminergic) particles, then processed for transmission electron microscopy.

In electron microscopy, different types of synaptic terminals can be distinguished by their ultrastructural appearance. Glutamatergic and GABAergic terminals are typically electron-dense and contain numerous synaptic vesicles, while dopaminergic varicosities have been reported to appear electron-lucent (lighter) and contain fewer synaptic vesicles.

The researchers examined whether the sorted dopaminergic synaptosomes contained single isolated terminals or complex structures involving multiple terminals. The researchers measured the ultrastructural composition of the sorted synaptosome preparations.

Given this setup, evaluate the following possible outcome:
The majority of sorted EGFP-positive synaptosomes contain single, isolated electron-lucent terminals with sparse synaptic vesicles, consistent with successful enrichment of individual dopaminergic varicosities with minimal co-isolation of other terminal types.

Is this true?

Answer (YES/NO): NO